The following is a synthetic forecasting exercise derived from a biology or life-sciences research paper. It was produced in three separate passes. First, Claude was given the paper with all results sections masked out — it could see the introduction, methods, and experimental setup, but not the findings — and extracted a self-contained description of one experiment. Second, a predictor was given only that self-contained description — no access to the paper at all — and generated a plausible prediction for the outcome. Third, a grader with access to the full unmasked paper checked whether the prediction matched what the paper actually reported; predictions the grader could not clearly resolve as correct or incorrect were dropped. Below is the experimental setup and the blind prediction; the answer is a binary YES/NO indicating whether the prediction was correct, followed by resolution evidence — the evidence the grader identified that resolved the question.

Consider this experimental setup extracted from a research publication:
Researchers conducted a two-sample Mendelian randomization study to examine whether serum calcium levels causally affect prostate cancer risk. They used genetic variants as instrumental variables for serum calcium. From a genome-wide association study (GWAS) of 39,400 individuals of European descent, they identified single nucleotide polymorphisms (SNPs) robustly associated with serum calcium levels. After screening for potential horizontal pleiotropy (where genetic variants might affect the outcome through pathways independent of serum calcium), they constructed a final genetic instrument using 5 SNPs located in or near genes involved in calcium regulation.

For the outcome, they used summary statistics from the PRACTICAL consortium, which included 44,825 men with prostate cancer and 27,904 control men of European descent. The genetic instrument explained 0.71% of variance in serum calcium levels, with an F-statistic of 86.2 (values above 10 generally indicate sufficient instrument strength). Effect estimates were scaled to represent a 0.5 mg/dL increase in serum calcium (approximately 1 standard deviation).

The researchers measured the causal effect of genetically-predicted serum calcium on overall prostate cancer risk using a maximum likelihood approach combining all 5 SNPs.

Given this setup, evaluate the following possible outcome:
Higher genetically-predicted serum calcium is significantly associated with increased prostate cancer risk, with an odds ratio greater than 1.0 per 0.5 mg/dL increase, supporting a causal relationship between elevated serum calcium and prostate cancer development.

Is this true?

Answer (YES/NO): NO